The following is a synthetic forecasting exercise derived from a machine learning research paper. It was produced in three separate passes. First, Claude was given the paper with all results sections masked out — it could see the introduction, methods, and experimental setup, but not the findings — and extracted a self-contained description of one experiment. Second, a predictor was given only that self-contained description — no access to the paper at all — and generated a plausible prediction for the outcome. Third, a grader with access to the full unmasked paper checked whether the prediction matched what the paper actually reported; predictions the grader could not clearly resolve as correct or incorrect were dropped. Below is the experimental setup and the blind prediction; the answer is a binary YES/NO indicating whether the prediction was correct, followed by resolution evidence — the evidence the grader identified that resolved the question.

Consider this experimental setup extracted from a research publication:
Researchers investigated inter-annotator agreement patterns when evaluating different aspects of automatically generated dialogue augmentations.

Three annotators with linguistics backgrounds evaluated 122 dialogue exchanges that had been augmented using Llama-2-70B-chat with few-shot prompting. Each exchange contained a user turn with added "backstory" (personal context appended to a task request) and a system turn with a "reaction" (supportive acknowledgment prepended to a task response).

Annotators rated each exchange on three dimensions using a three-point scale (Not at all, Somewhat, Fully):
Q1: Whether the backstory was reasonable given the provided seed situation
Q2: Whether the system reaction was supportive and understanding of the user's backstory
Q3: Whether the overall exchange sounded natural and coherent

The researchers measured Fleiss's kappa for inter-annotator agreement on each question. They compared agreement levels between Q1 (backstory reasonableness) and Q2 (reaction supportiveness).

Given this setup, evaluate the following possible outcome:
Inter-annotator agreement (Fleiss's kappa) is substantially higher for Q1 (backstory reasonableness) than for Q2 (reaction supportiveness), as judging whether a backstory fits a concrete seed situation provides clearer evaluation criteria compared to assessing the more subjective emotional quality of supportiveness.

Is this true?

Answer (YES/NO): YES